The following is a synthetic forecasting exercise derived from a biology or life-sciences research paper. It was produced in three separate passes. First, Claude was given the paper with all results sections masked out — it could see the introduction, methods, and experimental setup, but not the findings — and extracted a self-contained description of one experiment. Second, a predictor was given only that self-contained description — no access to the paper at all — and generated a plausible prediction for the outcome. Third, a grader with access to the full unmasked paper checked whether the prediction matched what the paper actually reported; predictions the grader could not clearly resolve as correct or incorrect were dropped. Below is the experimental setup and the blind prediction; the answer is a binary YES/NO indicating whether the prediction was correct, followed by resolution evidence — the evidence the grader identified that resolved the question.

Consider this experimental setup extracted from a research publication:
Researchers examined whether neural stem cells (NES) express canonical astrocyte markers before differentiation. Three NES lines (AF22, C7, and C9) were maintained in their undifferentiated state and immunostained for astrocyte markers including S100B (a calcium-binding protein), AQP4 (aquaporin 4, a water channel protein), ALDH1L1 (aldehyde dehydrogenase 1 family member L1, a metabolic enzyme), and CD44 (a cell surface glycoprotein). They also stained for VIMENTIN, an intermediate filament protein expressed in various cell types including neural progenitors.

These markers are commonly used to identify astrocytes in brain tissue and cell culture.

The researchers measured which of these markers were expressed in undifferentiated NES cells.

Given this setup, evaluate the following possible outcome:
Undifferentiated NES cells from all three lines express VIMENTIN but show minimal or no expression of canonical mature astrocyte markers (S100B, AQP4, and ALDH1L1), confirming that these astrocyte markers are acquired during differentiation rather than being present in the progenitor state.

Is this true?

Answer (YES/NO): YES